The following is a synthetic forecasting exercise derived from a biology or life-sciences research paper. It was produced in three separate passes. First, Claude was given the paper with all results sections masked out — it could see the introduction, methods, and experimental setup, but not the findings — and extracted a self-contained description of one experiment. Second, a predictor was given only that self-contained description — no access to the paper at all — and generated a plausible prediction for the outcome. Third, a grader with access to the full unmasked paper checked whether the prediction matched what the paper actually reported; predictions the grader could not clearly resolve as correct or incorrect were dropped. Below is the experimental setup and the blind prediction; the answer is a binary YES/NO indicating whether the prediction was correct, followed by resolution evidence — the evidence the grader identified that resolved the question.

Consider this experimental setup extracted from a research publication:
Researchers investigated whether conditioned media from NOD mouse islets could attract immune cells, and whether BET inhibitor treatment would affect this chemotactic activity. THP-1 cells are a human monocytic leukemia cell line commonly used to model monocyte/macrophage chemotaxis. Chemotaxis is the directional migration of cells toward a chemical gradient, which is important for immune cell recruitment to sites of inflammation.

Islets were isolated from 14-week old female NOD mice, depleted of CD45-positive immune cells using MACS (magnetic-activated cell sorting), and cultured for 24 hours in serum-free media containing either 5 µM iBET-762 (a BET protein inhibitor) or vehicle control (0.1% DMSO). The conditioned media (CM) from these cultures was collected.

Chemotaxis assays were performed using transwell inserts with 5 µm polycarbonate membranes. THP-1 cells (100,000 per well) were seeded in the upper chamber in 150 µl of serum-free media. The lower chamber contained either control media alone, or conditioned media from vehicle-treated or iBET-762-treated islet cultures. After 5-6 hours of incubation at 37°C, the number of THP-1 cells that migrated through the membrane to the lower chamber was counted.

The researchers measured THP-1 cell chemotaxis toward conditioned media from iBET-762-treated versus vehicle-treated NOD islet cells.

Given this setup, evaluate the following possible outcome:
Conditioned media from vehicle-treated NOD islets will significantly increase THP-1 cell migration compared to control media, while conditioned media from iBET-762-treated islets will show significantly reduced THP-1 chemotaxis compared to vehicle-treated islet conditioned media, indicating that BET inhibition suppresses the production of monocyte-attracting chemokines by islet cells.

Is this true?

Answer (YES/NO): YES